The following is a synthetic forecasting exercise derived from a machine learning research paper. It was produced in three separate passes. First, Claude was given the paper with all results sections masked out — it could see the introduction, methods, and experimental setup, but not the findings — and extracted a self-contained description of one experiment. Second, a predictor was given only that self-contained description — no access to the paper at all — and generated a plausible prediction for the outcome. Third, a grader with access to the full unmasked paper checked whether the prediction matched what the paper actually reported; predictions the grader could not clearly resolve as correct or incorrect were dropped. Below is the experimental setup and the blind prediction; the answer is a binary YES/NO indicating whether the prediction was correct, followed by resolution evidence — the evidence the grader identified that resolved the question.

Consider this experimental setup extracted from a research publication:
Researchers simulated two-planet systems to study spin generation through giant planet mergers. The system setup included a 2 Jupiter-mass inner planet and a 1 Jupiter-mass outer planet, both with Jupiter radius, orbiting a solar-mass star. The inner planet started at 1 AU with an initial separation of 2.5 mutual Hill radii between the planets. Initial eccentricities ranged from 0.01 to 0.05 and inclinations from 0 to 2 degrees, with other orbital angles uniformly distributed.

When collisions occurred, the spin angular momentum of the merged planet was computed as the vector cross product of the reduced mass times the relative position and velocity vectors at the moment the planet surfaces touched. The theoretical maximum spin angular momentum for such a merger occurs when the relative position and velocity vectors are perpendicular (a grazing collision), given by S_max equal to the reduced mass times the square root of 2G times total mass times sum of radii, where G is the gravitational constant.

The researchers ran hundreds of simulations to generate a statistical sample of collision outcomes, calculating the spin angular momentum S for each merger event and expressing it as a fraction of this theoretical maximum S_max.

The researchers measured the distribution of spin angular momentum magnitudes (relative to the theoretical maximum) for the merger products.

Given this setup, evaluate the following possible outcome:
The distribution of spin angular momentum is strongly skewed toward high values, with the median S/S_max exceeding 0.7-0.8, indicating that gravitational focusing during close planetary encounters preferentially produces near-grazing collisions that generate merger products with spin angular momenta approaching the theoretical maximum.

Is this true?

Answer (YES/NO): NO